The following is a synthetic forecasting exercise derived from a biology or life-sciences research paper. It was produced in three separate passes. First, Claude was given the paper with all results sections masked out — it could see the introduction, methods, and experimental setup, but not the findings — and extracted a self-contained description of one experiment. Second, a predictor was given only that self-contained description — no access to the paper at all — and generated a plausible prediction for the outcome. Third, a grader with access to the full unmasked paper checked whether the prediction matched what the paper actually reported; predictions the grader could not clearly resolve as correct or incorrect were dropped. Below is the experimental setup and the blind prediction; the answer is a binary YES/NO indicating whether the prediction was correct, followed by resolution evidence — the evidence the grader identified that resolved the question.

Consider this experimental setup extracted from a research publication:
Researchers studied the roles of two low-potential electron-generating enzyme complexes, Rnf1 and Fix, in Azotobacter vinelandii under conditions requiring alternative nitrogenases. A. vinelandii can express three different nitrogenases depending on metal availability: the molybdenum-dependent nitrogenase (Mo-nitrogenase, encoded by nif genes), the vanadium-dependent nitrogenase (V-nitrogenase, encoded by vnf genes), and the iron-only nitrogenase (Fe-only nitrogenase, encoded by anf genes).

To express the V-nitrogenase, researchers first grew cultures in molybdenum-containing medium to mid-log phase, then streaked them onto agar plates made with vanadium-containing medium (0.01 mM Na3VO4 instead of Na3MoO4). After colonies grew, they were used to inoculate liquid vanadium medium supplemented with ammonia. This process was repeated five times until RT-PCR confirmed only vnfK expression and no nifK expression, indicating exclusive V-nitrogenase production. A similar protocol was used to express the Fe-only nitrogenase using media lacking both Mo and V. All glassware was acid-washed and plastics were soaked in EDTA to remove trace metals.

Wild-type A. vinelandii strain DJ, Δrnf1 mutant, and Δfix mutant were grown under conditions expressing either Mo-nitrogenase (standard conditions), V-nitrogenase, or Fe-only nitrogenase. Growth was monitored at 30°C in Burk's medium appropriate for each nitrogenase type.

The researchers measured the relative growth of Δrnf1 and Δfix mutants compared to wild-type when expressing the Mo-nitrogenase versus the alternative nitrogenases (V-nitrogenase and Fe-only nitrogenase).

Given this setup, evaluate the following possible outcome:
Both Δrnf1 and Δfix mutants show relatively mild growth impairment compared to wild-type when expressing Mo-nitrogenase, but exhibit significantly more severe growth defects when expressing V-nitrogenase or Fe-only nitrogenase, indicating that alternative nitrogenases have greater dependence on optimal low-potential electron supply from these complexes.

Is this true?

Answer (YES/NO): NO